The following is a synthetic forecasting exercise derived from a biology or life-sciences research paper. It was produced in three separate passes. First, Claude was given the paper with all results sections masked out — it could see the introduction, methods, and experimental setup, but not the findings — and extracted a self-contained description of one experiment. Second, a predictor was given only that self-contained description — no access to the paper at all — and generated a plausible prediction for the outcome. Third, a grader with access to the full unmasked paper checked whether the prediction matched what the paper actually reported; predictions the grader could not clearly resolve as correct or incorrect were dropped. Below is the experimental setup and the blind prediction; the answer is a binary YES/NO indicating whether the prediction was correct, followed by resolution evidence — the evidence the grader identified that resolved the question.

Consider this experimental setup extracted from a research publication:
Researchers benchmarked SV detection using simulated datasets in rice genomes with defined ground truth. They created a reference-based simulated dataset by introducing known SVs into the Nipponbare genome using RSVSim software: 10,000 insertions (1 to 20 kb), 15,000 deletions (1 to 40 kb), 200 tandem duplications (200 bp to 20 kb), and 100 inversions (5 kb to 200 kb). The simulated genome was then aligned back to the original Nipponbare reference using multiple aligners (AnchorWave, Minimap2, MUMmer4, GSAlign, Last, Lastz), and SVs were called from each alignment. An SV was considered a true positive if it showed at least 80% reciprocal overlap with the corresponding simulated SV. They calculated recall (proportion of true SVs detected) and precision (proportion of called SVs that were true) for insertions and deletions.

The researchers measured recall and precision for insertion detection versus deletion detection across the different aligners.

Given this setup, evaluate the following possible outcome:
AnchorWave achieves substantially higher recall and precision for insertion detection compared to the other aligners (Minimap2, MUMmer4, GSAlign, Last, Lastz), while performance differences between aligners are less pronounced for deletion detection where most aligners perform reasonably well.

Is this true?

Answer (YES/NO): NO